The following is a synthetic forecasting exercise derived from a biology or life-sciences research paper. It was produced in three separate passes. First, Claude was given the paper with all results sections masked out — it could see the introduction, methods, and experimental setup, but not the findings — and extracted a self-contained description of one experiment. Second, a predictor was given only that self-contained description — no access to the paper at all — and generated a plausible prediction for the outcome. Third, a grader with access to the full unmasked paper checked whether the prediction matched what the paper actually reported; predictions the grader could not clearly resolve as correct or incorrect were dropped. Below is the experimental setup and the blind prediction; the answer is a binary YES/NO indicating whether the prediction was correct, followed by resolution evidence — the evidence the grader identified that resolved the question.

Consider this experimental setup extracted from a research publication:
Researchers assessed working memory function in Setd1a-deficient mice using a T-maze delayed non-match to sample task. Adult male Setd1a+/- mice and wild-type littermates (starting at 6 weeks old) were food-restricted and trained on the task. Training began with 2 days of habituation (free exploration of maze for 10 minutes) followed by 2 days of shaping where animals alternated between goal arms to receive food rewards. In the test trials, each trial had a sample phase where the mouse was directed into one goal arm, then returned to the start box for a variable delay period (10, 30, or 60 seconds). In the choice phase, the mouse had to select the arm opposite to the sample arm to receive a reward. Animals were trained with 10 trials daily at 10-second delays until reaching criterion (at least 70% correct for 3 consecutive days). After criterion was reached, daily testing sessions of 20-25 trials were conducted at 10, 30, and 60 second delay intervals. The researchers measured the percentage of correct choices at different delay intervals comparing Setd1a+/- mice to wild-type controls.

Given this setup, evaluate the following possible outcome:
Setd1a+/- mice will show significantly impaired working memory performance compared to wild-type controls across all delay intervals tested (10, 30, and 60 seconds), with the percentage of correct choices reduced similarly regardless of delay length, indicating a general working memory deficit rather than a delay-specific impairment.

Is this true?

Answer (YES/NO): NO